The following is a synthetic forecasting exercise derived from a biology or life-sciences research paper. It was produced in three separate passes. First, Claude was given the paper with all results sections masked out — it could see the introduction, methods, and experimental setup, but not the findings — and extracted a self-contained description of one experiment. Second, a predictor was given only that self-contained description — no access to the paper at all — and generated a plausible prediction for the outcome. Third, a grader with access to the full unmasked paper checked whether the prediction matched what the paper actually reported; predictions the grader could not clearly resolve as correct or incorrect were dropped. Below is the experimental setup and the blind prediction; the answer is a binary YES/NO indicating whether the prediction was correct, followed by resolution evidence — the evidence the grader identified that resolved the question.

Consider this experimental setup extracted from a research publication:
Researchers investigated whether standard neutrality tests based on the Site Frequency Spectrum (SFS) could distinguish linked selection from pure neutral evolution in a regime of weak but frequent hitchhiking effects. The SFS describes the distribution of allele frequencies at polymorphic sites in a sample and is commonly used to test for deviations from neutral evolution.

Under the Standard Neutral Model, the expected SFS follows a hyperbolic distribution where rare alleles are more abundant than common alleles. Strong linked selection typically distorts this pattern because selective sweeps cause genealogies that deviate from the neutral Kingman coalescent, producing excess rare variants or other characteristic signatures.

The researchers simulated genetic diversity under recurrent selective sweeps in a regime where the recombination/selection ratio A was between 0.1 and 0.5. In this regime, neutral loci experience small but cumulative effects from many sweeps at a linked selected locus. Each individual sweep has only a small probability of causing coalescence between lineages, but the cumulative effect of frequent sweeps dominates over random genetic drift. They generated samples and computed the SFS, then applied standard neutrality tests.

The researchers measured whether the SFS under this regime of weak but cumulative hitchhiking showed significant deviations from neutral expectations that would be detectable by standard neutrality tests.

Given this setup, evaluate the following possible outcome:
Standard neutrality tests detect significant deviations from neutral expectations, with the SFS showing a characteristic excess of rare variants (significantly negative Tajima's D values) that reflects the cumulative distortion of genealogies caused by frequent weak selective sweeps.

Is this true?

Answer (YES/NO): NO